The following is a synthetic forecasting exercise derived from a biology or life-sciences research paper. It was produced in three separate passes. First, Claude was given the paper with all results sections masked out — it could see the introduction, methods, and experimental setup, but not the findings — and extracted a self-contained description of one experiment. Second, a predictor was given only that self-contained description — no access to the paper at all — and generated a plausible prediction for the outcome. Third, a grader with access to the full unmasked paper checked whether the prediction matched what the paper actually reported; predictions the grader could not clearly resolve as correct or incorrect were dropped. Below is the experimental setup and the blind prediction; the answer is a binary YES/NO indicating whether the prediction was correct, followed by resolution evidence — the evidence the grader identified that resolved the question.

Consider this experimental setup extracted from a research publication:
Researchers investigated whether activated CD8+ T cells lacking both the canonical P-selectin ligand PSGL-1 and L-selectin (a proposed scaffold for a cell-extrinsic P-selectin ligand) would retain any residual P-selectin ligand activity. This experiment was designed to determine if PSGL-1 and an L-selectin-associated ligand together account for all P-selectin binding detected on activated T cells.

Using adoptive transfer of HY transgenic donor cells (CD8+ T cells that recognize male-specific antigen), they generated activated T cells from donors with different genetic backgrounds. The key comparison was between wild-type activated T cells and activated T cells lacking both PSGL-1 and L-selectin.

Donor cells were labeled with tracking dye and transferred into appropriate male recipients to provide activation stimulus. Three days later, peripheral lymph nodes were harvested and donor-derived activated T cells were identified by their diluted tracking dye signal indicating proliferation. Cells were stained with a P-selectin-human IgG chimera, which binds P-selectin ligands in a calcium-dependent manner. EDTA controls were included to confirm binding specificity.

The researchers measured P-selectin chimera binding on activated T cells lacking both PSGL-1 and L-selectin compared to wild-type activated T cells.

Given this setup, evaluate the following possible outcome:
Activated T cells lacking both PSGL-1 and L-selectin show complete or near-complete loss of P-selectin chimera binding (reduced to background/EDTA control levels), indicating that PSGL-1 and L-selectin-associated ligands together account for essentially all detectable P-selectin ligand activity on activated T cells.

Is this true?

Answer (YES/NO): YES